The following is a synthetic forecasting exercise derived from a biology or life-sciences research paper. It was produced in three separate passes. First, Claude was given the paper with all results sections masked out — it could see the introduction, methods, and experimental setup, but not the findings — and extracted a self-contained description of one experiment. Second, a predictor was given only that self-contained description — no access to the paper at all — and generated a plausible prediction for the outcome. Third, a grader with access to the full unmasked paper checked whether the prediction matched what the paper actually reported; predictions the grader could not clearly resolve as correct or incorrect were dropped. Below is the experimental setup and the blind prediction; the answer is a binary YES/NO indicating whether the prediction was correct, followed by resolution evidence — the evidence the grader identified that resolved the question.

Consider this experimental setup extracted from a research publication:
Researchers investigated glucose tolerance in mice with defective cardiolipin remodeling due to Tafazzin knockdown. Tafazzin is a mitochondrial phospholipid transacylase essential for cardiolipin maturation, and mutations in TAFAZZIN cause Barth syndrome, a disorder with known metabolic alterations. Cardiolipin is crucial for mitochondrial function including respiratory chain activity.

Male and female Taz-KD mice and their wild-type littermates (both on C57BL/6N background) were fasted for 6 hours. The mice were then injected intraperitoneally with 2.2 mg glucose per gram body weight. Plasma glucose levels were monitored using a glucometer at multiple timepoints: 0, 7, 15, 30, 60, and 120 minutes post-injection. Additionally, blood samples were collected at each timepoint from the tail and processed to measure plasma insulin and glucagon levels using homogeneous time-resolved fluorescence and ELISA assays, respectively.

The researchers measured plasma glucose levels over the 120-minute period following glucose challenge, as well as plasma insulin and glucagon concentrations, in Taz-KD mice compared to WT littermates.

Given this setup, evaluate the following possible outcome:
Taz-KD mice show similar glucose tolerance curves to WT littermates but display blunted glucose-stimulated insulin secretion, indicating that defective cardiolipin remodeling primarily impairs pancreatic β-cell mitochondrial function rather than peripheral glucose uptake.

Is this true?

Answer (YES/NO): NO